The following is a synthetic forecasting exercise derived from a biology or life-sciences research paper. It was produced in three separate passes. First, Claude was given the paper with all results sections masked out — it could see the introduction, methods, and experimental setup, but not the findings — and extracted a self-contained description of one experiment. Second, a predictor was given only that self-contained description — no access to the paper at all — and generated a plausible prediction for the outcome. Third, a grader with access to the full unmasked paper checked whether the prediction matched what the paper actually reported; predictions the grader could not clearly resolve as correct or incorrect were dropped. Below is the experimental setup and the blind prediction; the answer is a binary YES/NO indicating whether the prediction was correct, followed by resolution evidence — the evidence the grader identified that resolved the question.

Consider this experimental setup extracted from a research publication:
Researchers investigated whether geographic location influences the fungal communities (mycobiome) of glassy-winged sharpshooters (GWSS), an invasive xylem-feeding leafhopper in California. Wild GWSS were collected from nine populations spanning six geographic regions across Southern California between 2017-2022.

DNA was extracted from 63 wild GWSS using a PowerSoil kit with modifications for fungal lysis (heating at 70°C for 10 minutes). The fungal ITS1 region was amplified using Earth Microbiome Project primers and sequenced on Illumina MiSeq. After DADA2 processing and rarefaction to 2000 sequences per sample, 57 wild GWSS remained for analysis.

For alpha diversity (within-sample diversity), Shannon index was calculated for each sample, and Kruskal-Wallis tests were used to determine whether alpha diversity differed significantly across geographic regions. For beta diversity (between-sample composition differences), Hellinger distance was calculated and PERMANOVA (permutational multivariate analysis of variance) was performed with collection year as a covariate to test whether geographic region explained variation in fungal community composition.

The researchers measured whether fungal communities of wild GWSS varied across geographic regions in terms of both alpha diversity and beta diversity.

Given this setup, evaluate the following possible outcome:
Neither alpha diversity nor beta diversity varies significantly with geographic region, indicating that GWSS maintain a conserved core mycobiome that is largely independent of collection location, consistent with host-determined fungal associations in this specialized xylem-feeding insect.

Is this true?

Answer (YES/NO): NO